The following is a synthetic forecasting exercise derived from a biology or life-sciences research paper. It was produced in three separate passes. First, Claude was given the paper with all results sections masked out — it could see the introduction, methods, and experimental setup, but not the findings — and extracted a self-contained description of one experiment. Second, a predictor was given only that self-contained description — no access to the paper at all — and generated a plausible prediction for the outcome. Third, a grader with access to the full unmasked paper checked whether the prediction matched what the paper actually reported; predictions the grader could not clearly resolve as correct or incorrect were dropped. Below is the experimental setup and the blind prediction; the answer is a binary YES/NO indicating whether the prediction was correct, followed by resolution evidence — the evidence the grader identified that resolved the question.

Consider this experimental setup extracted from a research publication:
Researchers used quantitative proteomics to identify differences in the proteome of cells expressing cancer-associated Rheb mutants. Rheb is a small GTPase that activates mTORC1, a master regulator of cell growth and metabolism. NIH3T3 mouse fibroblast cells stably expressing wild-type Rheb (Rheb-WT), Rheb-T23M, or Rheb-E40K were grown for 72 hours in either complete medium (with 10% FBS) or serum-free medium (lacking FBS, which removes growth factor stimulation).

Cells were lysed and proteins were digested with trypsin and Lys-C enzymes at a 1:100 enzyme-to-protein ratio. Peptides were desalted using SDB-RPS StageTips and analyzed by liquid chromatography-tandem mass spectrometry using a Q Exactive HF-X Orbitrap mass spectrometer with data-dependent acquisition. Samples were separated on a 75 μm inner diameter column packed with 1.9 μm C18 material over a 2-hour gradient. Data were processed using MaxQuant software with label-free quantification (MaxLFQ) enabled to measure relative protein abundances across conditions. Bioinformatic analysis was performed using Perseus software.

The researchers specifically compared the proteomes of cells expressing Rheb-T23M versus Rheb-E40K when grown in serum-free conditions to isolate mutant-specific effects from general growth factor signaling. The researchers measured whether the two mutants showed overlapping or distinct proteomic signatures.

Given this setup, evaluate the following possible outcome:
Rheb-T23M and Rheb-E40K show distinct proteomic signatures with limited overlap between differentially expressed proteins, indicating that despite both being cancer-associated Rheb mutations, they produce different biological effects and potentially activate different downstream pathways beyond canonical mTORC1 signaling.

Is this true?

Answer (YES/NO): YES